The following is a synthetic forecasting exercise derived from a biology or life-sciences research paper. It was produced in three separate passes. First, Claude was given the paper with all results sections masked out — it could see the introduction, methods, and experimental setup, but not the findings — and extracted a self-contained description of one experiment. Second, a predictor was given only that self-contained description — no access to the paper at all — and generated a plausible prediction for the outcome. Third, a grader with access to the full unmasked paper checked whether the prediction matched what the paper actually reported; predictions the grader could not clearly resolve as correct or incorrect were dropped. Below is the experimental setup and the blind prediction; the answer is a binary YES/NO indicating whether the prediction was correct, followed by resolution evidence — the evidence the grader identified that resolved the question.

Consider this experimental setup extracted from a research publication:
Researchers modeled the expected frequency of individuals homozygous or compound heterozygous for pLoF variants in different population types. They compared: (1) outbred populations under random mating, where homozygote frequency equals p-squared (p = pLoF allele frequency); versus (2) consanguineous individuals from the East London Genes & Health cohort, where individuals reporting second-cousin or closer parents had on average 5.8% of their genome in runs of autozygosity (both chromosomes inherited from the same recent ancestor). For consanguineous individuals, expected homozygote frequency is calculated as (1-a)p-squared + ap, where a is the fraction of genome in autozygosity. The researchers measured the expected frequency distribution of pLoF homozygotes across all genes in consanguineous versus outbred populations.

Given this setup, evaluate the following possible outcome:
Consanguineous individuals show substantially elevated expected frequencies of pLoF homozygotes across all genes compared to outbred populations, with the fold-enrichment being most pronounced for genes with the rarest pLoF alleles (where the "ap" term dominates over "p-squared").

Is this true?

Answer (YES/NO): NO